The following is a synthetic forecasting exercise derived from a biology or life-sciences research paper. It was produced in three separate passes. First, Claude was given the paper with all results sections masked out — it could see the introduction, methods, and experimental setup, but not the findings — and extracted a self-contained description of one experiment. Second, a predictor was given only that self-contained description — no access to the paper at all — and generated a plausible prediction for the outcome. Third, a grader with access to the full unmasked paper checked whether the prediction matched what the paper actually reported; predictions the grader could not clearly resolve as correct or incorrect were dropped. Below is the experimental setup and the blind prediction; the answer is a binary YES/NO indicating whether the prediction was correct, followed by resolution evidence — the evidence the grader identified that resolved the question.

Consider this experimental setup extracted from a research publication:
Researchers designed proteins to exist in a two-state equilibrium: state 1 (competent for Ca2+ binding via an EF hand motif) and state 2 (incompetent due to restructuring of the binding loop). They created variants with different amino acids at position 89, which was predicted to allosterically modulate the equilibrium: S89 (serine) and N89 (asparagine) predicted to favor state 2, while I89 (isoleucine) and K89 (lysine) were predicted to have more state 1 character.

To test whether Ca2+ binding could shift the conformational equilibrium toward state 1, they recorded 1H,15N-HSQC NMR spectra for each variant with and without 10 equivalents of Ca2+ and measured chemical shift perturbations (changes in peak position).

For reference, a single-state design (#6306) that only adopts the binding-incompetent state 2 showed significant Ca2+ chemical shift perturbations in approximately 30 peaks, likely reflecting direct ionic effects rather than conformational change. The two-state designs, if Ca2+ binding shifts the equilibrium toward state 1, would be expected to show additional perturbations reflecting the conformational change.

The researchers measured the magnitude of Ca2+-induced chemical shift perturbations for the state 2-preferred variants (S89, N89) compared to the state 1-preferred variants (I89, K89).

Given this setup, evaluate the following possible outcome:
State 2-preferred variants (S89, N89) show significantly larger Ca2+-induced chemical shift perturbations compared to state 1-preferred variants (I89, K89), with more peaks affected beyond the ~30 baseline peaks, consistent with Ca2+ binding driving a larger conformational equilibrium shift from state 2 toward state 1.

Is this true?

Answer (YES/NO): NO